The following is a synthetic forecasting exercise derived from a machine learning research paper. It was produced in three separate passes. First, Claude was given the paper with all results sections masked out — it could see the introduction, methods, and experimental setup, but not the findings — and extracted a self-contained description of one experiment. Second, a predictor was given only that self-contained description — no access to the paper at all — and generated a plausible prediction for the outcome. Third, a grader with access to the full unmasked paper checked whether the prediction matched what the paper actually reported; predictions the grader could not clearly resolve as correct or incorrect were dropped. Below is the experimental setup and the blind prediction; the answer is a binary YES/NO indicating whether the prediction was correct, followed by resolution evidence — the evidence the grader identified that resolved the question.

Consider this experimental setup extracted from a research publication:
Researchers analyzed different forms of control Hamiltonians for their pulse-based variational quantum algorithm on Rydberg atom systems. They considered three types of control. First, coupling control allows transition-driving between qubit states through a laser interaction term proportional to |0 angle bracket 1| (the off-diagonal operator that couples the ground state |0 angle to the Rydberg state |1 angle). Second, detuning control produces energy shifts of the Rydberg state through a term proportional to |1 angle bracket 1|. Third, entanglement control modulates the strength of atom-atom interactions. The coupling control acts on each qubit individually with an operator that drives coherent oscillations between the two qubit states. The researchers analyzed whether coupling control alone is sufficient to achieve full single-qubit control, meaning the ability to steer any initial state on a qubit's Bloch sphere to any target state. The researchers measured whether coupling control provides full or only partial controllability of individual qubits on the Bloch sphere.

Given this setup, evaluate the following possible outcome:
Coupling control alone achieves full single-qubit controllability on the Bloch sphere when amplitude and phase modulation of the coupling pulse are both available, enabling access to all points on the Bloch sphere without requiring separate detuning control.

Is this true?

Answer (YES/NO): YES